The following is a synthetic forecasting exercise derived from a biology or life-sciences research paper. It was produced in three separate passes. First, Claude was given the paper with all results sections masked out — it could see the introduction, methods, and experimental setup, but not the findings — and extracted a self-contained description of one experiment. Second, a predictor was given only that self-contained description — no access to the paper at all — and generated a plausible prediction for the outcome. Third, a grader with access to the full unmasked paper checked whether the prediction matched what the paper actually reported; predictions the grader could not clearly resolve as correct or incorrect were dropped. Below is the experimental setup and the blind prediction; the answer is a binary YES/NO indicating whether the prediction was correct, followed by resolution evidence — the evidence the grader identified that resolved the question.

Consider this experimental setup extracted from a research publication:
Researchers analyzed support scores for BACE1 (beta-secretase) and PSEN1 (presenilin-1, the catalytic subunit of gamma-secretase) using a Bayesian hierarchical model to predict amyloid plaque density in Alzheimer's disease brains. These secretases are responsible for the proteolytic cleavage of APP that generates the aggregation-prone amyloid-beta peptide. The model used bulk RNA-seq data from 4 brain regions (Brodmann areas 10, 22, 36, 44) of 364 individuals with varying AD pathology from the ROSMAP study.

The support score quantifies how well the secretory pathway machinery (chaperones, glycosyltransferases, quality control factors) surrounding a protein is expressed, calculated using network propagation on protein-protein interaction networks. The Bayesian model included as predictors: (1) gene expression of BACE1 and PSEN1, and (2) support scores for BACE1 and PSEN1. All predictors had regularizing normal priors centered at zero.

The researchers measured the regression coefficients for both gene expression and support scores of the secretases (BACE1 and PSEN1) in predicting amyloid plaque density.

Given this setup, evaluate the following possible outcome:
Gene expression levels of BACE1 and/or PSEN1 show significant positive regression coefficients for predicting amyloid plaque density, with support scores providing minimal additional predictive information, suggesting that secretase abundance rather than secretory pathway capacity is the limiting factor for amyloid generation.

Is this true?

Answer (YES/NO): NO